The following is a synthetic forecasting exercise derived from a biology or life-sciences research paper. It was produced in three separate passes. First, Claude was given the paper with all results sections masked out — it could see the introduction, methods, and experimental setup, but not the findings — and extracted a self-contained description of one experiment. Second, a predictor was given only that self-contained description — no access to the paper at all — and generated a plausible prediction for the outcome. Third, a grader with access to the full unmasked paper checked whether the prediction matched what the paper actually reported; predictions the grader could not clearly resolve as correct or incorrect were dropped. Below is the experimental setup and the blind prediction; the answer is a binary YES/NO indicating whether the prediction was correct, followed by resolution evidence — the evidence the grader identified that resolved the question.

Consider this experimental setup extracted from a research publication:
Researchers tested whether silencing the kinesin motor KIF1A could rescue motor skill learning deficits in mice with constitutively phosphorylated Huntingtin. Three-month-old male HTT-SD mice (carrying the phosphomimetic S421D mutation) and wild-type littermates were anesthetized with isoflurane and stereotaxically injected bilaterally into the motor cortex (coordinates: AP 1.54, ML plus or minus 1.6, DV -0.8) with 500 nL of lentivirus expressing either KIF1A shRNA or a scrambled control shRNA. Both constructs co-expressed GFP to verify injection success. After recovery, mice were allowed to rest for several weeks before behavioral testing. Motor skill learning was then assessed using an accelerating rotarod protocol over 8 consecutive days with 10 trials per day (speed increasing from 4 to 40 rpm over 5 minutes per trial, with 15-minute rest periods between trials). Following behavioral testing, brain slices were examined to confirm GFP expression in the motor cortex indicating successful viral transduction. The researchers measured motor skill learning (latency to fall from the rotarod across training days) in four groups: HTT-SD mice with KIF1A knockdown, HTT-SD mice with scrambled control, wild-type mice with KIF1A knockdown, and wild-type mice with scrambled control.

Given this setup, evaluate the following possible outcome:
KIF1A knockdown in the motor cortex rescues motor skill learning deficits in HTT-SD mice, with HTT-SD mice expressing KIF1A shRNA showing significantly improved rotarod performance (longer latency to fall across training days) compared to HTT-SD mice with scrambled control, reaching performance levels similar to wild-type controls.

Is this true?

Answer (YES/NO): NO